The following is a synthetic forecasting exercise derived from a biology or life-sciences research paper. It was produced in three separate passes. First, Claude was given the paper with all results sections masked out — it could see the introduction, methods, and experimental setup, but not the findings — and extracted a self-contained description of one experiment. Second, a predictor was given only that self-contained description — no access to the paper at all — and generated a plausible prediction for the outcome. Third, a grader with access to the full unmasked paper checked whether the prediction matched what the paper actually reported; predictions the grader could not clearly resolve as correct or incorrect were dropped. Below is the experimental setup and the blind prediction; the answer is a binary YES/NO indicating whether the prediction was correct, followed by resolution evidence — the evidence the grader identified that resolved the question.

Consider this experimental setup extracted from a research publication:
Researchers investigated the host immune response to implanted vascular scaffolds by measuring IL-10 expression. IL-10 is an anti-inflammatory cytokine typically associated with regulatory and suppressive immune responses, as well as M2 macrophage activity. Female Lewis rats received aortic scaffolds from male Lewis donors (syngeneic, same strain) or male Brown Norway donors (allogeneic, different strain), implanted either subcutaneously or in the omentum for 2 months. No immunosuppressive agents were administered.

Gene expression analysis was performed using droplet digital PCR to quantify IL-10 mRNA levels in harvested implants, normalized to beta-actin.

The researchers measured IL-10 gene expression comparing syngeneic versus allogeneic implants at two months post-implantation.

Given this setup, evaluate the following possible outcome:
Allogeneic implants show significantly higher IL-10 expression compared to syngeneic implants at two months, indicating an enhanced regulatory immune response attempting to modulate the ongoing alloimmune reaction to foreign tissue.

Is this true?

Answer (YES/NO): NO